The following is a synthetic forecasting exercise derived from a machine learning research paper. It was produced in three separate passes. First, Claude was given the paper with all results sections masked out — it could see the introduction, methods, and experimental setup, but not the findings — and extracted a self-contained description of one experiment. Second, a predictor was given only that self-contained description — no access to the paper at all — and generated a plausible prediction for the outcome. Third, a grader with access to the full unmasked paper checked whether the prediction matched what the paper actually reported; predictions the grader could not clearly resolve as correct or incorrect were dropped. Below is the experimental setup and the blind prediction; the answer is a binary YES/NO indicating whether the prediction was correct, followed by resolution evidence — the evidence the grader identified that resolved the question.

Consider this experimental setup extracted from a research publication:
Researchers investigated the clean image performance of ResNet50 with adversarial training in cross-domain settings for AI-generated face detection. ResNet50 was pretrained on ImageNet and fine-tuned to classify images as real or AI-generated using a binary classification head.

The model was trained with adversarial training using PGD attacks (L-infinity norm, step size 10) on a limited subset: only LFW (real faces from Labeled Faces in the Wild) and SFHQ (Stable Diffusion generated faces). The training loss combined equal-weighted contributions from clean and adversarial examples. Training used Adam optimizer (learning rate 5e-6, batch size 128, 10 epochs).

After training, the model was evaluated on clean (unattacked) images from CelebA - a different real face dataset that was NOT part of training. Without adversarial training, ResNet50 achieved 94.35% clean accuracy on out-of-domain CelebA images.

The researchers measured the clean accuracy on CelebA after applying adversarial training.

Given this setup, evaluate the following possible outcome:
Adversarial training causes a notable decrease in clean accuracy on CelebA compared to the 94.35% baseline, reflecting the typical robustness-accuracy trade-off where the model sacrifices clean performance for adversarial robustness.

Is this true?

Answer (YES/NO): YES